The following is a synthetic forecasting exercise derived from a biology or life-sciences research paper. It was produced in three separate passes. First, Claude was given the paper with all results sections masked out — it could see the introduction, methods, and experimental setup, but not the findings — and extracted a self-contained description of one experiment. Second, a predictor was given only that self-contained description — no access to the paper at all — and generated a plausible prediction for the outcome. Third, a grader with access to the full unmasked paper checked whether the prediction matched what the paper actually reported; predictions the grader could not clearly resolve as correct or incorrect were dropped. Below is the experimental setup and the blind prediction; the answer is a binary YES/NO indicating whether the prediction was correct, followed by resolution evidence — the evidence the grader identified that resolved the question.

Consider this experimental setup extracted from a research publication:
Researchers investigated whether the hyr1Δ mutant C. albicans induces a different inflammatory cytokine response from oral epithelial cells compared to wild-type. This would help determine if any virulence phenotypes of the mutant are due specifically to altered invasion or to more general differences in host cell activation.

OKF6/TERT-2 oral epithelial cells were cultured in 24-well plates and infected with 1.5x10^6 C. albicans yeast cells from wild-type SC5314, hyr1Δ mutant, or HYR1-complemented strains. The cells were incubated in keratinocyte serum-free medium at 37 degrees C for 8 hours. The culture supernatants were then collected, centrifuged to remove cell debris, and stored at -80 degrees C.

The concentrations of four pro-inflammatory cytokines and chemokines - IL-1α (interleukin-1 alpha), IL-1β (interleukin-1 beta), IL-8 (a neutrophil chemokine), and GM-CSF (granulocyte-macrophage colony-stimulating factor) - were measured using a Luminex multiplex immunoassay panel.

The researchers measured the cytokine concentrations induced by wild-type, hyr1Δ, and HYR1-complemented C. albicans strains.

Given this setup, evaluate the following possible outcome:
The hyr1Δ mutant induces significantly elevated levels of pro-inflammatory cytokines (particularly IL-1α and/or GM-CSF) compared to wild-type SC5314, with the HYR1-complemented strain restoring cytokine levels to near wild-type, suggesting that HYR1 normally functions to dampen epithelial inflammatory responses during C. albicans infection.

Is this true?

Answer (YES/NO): NO